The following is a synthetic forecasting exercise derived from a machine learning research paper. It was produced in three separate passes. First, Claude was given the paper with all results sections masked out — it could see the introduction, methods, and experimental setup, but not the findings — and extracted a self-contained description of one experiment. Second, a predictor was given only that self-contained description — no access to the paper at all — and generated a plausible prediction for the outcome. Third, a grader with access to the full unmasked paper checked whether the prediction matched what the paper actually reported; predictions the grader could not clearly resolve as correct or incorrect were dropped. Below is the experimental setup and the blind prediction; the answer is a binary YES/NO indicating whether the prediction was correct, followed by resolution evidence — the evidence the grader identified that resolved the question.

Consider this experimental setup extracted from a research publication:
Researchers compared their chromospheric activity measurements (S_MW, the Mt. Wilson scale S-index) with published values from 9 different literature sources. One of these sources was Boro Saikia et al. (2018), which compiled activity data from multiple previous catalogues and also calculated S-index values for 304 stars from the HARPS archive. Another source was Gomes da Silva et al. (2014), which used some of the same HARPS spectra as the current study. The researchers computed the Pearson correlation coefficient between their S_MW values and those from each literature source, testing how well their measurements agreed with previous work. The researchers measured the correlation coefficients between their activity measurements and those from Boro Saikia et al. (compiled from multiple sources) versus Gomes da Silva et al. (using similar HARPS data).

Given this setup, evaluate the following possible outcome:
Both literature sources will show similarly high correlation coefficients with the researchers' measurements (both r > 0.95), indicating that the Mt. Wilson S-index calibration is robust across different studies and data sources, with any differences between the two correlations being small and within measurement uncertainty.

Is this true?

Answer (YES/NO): NO